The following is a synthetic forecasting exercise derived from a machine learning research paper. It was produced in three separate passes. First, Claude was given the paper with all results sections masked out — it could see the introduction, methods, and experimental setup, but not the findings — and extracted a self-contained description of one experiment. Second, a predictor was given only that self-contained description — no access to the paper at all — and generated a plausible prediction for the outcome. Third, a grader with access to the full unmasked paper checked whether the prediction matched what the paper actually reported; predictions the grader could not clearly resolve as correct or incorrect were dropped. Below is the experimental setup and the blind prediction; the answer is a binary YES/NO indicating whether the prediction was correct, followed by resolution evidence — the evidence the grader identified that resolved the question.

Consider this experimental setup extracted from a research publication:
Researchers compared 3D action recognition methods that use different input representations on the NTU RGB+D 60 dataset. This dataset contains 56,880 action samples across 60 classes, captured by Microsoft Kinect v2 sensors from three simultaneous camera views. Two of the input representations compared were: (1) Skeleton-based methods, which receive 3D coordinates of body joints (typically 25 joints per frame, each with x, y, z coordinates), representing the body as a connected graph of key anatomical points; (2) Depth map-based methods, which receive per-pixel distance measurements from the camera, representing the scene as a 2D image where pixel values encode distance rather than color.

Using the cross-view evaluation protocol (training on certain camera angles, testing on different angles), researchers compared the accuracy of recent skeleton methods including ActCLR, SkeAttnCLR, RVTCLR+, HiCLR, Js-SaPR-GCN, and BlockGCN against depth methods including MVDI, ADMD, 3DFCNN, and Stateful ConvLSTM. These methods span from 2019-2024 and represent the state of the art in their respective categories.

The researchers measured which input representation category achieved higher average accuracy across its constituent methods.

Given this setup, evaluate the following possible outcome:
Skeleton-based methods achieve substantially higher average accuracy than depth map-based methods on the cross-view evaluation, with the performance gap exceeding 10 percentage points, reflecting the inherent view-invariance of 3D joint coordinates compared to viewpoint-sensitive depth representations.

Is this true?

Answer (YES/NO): YES